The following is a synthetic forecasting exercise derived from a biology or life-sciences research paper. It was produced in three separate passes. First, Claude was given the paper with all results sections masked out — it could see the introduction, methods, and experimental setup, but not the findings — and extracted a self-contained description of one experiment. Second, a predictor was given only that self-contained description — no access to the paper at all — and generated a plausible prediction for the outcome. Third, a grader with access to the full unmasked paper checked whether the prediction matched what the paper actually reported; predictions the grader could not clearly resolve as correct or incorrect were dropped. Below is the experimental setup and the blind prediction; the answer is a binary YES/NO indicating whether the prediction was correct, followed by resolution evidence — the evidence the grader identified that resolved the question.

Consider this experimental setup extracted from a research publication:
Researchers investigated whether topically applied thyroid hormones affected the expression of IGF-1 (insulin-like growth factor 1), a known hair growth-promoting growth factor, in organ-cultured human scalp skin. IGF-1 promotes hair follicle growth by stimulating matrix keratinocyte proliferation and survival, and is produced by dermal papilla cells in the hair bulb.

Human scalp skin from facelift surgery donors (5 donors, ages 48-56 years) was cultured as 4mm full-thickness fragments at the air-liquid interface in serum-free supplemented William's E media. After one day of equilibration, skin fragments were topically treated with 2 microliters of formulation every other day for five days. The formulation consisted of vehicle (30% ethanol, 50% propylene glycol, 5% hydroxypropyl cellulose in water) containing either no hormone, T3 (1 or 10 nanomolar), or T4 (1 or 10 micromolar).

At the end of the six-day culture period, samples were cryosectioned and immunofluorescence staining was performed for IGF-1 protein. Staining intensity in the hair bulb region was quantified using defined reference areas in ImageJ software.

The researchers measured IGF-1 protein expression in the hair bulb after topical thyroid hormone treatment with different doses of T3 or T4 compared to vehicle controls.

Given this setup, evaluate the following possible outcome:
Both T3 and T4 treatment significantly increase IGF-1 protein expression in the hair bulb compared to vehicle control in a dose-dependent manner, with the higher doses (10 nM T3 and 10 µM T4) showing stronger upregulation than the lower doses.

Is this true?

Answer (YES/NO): NO